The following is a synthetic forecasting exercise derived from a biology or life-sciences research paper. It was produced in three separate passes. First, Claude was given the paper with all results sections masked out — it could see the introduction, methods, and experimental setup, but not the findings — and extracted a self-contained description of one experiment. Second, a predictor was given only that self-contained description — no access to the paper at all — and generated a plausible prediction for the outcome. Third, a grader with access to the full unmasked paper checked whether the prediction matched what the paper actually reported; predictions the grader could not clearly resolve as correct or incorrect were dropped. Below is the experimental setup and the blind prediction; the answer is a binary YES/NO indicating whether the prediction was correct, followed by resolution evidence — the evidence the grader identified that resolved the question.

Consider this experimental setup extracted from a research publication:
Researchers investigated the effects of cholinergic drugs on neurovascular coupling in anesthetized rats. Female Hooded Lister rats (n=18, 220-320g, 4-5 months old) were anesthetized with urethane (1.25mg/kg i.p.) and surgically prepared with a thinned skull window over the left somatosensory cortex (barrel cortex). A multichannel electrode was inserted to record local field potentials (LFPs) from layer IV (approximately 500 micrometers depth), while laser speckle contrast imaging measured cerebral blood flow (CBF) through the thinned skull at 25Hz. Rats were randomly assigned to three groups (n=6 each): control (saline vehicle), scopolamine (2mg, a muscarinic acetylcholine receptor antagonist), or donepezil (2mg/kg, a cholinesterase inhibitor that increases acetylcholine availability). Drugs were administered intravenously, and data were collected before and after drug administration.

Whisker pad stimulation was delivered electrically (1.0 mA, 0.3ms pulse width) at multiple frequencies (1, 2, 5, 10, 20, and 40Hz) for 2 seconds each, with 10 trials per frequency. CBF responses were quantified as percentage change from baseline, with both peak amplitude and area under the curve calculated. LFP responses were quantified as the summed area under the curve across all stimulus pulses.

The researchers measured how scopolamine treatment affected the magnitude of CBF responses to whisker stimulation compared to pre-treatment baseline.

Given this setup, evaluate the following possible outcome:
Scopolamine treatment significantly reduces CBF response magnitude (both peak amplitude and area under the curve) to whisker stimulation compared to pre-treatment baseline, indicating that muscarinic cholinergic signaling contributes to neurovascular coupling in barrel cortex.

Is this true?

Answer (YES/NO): NO